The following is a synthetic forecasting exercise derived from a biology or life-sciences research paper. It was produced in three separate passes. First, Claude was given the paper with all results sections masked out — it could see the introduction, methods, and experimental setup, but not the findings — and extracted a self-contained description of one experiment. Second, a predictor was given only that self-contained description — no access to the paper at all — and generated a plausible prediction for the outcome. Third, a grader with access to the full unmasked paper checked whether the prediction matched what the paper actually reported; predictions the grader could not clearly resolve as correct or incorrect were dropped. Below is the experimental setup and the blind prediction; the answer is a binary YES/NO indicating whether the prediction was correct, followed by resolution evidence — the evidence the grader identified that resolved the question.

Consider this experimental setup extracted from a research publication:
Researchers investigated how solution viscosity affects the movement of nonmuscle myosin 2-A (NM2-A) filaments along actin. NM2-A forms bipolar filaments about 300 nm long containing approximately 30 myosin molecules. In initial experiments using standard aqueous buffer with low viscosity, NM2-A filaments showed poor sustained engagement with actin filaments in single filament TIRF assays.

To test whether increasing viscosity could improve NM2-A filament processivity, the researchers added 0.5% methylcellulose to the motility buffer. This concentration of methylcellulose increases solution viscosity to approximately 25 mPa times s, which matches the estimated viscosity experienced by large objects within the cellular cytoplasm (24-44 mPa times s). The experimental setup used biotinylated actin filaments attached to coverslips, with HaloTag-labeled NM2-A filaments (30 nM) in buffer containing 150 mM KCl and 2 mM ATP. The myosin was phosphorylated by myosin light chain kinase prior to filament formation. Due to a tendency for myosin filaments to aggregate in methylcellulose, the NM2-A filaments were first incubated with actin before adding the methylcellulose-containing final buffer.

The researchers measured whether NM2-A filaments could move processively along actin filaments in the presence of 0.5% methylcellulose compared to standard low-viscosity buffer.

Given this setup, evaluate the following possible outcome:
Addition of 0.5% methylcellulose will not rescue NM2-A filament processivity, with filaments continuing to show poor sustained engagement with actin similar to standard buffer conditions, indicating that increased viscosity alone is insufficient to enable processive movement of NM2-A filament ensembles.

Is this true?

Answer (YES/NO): NO